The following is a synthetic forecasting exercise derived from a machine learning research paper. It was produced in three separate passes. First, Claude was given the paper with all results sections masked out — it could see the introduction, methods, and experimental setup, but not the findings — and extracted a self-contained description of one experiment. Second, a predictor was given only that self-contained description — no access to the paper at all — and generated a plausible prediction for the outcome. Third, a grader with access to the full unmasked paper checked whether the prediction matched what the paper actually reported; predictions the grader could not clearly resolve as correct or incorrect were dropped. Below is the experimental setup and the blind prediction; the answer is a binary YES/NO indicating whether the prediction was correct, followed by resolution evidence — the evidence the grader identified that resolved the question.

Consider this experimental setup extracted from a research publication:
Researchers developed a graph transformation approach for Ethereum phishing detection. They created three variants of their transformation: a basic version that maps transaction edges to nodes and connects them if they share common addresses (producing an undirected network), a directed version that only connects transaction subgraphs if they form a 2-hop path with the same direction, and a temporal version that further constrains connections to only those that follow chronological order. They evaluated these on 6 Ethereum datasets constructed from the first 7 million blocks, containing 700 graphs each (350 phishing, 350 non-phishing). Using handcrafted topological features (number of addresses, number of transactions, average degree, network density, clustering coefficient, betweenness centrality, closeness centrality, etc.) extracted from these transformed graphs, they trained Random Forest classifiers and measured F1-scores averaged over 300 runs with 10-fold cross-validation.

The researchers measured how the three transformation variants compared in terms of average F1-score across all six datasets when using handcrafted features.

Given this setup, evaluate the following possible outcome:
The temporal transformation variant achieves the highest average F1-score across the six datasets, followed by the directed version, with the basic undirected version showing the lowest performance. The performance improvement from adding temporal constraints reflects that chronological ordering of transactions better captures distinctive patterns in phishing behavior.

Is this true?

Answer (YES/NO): YES